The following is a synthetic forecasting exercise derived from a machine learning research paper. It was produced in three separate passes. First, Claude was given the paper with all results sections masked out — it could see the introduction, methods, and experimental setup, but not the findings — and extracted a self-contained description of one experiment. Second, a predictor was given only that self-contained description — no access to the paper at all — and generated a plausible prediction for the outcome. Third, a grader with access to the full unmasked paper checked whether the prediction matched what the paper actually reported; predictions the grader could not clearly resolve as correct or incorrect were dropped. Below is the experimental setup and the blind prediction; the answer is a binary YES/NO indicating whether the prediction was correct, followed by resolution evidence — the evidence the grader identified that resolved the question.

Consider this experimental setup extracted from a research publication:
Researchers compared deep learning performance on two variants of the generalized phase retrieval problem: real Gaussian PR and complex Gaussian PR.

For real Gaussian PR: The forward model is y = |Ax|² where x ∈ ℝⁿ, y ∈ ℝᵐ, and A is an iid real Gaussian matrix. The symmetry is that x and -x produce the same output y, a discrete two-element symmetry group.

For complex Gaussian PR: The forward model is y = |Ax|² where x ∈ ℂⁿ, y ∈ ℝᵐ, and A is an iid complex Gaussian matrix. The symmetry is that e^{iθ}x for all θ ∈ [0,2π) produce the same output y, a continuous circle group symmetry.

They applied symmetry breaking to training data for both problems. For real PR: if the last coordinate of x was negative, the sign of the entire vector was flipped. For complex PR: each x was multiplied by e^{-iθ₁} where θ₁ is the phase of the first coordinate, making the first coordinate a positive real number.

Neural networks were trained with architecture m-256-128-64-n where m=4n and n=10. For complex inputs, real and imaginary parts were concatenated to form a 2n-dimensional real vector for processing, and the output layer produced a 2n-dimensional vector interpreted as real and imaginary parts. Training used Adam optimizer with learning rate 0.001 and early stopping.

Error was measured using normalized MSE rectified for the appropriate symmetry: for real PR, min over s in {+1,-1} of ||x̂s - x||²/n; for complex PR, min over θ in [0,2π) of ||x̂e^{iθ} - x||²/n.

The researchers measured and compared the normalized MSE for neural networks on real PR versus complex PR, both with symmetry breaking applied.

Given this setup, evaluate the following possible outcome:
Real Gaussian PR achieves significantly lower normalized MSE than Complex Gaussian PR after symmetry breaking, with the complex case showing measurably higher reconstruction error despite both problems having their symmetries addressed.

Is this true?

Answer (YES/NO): YES